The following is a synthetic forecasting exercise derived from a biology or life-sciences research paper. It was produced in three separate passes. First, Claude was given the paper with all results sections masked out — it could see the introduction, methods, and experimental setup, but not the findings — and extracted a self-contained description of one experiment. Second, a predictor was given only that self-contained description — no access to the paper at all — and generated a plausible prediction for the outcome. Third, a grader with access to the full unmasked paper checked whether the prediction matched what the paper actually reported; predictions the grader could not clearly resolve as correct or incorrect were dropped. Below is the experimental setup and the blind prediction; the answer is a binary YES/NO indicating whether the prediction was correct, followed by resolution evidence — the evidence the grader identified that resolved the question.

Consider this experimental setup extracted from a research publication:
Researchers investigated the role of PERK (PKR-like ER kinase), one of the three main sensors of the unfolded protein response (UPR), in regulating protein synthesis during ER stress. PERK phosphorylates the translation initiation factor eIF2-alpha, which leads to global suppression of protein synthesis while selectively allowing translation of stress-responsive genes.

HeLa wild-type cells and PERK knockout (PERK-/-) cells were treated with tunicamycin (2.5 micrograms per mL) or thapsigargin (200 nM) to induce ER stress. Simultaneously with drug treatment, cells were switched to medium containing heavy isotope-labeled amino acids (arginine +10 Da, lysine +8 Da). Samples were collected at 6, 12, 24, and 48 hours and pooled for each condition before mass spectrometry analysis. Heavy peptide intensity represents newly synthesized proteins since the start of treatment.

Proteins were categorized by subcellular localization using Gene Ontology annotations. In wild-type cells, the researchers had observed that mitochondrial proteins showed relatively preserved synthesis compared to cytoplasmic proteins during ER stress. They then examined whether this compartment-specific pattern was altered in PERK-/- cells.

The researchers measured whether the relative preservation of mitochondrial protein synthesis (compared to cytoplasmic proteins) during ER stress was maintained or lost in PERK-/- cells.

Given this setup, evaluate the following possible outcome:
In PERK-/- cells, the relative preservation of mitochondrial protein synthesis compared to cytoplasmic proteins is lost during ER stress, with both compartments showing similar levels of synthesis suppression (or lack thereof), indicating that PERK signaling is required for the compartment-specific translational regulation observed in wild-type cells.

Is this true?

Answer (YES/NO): YES